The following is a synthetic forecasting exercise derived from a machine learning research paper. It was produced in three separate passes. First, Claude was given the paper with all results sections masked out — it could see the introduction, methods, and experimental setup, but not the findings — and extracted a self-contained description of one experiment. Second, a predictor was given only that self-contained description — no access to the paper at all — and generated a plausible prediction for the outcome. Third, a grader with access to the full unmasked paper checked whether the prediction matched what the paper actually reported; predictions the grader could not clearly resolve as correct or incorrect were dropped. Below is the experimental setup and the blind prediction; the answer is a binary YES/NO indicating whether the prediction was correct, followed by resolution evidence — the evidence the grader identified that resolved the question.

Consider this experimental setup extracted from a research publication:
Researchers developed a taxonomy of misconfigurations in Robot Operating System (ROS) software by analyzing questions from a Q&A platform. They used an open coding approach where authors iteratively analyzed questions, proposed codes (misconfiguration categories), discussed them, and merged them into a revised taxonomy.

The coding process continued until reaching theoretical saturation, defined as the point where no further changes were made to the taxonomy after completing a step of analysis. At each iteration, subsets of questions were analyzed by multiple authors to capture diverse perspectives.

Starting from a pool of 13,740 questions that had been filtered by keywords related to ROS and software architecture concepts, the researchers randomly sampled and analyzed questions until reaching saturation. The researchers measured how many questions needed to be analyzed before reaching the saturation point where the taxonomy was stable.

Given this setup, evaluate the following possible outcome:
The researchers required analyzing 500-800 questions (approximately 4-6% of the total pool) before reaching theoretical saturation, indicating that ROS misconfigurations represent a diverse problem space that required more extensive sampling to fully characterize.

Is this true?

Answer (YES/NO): NO